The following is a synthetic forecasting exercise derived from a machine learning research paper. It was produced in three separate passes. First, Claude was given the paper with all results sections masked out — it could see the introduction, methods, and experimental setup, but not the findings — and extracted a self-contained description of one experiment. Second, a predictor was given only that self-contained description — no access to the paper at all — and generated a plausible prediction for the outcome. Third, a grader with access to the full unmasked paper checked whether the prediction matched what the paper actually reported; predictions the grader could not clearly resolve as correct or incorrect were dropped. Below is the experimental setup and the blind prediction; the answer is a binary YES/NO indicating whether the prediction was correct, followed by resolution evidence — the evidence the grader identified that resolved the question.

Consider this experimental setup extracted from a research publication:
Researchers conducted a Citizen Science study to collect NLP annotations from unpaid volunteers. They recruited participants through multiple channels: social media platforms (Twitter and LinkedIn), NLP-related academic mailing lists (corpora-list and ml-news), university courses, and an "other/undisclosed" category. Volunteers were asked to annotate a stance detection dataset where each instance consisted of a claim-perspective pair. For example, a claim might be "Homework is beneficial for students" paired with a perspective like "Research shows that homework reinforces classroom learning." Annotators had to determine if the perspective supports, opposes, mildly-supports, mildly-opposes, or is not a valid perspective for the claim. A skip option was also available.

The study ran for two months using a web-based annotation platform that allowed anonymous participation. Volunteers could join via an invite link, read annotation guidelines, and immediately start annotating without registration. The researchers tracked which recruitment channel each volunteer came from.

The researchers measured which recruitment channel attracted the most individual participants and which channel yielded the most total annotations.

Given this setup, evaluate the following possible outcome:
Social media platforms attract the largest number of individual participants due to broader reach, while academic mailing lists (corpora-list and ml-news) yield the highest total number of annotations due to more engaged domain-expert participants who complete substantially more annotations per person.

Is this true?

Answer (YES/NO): NO